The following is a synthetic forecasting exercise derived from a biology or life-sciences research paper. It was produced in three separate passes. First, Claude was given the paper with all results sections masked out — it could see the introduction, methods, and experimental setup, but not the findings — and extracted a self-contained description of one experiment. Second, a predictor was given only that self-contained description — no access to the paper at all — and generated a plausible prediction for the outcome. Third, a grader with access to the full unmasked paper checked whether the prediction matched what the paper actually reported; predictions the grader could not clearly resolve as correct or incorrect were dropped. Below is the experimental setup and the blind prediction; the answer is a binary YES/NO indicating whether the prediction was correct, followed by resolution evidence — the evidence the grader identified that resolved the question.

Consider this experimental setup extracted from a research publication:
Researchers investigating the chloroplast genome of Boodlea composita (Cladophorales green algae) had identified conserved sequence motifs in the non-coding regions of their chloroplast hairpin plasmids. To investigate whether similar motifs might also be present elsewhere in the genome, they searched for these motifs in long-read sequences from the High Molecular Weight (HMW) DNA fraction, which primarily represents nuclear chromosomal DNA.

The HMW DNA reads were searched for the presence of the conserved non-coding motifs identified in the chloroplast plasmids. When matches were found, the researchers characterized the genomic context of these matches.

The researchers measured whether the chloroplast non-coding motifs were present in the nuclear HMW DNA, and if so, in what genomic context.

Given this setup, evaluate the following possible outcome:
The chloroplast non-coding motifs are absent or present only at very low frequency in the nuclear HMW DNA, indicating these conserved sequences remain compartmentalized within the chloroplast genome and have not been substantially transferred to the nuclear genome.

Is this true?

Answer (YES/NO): NO